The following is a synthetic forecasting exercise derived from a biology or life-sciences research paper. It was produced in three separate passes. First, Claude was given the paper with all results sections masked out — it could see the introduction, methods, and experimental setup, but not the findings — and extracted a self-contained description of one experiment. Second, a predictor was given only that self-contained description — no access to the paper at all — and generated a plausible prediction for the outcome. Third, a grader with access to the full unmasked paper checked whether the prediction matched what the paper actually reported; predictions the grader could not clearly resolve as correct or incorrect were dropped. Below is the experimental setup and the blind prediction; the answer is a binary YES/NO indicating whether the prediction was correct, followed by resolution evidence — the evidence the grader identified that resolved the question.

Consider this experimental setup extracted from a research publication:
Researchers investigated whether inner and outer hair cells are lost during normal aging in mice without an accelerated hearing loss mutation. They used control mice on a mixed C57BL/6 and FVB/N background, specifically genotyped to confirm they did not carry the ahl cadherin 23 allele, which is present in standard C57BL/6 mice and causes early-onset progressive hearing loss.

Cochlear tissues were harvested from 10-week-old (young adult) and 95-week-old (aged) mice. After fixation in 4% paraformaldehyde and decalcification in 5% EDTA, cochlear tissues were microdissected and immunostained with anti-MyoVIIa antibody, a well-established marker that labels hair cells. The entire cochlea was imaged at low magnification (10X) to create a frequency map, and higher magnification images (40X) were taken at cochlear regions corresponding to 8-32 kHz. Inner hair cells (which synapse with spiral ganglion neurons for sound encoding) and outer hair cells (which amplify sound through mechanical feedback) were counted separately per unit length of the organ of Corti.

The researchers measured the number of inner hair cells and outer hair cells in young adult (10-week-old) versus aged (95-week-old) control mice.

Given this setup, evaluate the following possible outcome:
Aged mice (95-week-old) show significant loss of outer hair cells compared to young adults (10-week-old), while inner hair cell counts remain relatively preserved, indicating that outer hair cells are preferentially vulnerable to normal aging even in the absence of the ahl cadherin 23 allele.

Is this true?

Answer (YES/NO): NO